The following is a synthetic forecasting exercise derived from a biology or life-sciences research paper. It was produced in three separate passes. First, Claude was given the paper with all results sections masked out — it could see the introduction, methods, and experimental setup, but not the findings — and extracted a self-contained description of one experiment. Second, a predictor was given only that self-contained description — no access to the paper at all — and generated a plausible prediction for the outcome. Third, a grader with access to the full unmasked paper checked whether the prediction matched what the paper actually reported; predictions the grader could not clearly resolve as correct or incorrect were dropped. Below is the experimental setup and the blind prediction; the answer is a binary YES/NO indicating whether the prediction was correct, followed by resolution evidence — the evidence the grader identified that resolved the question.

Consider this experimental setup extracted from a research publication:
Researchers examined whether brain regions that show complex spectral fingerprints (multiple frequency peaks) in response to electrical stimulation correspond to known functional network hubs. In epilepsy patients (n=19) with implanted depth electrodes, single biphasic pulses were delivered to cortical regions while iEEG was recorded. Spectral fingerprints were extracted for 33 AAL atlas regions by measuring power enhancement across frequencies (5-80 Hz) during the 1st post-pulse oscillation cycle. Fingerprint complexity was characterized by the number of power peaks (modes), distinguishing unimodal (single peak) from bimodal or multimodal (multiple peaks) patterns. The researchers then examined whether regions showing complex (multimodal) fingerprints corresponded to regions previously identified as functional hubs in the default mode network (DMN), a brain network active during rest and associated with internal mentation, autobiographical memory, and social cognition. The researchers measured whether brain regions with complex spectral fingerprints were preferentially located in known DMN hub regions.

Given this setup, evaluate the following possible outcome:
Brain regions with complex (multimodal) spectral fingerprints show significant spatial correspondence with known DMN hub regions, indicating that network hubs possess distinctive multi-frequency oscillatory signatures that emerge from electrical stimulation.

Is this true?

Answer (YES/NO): NO